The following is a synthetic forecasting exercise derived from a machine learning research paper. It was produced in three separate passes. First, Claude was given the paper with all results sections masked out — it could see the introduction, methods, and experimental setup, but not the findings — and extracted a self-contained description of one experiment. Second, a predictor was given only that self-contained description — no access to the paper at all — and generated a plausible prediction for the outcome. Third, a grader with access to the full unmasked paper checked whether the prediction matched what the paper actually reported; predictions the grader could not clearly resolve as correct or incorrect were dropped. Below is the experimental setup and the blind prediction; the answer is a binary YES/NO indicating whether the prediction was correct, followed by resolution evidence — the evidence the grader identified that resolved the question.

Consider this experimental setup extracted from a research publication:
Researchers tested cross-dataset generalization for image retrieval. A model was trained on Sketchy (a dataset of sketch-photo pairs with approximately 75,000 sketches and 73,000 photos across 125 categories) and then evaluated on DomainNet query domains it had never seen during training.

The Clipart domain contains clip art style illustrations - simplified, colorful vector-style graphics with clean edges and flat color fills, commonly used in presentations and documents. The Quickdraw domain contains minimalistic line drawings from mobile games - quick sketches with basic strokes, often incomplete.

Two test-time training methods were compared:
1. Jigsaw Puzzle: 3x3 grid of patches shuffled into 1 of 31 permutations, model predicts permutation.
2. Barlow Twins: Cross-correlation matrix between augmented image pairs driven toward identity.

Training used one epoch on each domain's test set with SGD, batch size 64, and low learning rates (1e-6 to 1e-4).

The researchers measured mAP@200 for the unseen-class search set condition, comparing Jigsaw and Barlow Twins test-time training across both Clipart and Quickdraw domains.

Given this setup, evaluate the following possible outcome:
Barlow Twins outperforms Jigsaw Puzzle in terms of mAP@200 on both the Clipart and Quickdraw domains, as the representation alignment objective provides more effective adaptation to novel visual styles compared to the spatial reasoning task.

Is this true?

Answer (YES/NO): NO